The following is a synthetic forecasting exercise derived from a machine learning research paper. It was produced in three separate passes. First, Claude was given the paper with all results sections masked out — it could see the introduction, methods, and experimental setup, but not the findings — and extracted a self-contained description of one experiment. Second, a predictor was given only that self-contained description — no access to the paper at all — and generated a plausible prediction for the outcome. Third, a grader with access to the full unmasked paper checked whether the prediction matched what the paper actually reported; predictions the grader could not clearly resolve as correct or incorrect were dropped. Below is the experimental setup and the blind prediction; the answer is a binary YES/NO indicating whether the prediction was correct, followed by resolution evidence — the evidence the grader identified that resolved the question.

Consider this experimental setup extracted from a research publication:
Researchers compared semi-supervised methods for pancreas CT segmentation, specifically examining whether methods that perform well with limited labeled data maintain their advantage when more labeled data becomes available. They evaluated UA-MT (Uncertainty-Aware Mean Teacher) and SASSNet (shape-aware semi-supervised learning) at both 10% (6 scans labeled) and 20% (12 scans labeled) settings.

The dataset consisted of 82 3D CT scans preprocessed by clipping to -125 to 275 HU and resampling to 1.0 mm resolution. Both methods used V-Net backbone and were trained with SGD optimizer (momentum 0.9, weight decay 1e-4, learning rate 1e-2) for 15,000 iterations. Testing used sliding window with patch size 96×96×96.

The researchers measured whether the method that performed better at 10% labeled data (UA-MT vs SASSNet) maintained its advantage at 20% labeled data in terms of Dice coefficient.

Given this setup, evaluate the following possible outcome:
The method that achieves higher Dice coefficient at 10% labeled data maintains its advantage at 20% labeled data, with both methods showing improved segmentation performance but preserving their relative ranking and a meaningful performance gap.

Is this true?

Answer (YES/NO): NO